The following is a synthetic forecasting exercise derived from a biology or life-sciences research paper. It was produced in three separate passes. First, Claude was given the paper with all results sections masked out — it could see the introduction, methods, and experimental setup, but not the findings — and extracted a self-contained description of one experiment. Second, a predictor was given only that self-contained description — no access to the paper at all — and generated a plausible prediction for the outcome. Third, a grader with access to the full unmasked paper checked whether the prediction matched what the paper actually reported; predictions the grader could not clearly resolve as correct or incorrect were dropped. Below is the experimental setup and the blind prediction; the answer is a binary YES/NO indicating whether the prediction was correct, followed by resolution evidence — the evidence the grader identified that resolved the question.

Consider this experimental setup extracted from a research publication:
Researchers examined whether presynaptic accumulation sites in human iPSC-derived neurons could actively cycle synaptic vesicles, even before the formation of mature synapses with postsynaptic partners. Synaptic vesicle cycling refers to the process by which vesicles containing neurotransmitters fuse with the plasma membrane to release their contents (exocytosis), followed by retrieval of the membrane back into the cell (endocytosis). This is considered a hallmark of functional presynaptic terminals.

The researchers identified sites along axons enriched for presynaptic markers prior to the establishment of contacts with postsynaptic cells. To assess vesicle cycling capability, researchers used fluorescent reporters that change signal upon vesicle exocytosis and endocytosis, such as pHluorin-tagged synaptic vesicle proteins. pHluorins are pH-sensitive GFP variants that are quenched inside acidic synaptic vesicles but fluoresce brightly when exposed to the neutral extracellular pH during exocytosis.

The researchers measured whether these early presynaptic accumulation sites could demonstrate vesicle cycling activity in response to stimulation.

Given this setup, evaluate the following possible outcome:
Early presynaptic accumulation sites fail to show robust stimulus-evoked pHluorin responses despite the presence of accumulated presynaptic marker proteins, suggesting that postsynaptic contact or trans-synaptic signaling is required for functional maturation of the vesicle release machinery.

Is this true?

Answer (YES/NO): NO